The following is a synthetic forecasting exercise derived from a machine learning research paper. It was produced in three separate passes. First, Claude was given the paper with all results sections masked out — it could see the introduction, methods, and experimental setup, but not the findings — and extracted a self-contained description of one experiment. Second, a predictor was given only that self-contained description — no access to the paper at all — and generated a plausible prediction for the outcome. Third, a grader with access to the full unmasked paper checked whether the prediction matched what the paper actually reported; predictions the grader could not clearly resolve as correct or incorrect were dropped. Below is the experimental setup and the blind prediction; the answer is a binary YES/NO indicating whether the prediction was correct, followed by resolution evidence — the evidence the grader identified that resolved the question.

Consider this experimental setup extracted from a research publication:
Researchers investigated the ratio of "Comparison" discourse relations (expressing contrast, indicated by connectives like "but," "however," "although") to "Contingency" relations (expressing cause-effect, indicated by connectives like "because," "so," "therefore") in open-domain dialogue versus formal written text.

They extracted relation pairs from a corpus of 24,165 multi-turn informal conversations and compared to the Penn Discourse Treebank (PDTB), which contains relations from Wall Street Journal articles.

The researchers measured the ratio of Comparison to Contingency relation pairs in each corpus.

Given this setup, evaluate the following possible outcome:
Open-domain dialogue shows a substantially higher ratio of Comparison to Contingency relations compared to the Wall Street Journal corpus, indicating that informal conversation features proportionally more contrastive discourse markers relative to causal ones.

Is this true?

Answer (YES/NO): YES